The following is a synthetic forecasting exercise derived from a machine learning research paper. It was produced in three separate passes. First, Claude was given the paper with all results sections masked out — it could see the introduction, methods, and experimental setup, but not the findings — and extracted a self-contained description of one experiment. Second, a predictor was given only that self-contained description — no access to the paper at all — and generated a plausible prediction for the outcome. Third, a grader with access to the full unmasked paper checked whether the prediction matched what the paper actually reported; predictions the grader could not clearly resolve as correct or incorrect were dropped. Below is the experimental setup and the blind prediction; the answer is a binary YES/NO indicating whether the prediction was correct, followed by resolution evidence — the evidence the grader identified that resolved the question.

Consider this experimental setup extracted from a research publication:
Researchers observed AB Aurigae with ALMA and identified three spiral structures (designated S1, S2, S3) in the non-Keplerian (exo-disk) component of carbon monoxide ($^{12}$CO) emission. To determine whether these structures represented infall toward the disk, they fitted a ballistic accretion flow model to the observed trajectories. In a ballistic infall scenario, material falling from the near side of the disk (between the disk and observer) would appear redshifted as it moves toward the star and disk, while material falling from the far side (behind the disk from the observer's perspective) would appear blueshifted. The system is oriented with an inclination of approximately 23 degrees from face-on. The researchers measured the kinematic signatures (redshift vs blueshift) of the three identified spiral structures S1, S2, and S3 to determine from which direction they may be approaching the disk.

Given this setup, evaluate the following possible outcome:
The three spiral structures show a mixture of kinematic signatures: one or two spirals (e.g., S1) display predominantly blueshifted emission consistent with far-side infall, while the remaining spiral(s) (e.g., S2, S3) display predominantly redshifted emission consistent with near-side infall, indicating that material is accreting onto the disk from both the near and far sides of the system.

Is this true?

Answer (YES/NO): NO